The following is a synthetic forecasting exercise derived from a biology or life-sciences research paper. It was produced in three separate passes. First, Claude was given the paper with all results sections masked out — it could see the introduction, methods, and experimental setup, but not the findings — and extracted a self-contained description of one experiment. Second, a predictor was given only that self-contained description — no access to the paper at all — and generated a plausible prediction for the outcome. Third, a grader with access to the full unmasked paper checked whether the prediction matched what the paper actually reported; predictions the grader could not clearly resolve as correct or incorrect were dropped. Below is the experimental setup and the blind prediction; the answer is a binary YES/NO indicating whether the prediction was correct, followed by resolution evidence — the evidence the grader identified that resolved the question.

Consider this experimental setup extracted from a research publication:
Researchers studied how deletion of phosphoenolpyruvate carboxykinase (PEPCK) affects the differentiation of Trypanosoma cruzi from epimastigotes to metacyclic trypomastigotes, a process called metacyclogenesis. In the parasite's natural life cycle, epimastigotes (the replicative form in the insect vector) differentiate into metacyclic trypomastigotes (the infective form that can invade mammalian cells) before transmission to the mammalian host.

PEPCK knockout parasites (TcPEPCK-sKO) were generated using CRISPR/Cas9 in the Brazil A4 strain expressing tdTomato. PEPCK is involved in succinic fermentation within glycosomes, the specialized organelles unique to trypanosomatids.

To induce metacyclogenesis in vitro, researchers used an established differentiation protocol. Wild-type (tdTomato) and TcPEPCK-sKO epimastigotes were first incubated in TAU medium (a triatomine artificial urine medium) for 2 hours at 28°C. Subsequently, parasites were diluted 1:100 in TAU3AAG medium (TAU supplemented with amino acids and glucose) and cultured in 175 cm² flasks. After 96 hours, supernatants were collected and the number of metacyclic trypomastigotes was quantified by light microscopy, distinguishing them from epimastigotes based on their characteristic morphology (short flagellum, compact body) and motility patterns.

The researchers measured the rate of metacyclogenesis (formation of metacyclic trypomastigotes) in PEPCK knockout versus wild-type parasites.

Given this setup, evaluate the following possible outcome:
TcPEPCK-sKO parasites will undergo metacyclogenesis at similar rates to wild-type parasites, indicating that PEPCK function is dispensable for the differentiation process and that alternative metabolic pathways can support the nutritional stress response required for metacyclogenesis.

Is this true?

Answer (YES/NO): NO